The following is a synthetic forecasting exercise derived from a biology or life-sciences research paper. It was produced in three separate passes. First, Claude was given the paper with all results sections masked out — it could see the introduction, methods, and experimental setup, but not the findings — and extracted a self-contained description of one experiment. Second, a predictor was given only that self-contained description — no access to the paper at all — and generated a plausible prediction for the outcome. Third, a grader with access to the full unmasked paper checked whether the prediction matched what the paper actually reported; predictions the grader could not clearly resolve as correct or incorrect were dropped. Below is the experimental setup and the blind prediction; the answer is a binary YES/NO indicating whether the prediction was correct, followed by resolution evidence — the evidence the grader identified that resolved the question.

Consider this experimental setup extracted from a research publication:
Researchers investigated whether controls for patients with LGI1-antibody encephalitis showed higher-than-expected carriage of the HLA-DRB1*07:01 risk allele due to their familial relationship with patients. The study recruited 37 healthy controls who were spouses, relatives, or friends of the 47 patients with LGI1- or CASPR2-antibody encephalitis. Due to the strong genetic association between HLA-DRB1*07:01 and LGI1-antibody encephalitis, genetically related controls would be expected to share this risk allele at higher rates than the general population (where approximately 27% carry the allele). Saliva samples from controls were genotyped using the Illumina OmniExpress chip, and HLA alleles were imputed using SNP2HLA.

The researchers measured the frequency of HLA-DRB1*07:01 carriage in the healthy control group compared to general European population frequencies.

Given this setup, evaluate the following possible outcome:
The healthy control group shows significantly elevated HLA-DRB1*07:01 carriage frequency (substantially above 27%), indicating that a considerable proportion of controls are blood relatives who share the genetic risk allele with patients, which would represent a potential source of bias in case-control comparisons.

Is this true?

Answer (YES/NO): NO